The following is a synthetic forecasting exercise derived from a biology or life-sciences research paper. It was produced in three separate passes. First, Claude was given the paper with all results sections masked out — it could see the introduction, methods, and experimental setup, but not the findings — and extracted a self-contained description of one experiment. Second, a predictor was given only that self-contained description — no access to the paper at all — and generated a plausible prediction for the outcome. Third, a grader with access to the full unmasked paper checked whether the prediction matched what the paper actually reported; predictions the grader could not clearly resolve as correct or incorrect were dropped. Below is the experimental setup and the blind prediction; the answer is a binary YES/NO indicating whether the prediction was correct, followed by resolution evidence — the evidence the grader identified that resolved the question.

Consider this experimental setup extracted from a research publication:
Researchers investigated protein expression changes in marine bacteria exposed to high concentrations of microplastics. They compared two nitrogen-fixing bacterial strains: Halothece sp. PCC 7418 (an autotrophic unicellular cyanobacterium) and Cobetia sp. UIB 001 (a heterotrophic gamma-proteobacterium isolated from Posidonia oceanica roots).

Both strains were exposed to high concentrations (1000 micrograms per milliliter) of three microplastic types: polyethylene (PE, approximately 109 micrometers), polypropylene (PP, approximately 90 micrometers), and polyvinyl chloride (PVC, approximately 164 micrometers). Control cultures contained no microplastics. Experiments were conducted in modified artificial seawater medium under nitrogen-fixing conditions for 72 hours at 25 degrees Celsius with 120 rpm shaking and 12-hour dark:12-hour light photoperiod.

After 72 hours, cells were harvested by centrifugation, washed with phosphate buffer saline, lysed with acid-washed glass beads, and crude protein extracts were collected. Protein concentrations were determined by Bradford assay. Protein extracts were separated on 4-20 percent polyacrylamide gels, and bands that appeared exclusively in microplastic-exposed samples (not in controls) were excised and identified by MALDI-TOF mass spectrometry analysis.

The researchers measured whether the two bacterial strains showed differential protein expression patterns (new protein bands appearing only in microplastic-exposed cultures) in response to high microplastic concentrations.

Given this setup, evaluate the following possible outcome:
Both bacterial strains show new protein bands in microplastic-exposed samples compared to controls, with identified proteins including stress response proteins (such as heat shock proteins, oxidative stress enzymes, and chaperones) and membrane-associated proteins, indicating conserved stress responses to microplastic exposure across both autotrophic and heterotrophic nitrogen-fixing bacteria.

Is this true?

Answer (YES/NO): NO